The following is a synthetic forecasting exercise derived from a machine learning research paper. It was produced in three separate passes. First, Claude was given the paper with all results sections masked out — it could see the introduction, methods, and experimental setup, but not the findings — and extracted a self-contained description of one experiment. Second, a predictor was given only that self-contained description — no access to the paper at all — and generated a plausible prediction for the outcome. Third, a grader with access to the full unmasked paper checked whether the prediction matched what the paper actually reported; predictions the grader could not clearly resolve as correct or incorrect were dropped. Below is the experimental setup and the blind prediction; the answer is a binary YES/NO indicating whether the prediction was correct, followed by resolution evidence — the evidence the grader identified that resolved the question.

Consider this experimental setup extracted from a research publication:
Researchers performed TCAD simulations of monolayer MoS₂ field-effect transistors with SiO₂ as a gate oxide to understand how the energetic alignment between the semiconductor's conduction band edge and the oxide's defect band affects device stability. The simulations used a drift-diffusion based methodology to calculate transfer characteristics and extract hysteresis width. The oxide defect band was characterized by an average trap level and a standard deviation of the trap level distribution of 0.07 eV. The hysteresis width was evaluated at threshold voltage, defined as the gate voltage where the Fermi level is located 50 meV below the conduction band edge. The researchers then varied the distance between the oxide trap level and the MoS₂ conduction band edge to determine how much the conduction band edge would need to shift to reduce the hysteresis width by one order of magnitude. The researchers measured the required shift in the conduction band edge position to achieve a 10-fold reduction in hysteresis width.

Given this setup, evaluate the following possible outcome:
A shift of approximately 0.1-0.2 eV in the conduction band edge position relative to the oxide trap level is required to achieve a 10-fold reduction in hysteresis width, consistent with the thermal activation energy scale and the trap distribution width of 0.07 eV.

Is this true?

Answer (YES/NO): NO